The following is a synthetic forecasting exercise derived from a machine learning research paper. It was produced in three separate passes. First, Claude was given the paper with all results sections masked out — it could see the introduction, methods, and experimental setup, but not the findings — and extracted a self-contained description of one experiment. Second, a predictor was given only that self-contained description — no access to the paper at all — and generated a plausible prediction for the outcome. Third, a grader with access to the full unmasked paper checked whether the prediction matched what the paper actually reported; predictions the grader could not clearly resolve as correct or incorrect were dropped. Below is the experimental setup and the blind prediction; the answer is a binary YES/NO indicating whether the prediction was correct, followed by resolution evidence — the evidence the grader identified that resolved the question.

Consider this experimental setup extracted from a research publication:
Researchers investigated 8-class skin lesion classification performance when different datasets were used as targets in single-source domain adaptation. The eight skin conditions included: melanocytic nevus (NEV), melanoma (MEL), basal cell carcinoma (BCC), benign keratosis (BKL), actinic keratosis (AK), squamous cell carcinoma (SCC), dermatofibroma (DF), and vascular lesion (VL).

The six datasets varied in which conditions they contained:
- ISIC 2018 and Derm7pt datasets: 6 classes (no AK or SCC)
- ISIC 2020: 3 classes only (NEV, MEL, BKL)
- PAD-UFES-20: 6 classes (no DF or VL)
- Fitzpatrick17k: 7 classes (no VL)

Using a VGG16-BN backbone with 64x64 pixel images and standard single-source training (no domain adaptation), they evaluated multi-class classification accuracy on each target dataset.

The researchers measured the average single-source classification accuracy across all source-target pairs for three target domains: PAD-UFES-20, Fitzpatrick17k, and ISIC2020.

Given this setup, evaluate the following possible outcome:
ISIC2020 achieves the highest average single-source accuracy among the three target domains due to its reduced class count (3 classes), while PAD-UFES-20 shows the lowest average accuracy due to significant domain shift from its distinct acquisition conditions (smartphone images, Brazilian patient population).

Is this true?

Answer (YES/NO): YES